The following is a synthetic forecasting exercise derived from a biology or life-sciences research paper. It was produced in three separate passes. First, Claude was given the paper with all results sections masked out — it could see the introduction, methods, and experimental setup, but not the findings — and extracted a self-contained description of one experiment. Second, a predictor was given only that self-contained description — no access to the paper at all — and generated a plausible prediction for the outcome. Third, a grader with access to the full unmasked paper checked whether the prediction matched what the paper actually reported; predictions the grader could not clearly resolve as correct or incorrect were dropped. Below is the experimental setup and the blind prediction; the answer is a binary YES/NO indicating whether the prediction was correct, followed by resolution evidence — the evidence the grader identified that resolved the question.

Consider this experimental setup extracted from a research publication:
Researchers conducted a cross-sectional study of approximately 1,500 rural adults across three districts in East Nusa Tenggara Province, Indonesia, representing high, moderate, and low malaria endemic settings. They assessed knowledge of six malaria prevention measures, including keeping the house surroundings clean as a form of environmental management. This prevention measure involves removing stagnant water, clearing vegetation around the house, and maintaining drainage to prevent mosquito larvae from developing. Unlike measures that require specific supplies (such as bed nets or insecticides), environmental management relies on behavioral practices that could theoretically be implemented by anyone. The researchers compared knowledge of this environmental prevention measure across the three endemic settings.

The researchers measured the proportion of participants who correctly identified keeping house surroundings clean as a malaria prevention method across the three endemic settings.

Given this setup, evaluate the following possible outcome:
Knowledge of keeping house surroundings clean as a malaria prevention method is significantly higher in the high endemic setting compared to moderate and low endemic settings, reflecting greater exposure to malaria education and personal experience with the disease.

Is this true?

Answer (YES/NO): NO